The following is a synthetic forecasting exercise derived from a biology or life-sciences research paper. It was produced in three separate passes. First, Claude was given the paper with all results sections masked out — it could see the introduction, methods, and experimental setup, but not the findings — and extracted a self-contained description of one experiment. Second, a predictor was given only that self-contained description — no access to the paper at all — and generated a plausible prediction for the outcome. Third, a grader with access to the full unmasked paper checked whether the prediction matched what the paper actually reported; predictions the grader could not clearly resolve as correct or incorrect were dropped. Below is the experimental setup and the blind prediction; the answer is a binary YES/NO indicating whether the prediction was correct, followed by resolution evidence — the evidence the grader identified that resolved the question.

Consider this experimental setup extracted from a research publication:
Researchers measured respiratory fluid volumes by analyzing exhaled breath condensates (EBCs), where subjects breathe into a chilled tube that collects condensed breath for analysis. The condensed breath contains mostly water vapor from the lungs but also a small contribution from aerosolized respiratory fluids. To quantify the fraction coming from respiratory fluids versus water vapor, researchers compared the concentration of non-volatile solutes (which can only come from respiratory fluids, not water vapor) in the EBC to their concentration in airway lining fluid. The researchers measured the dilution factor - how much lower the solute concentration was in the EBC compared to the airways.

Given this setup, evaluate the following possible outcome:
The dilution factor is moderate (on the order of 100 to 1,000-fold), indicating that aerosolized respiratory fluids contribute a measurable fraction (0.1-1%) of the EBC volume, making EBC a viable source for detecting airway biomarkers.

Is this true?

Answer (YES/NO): NO